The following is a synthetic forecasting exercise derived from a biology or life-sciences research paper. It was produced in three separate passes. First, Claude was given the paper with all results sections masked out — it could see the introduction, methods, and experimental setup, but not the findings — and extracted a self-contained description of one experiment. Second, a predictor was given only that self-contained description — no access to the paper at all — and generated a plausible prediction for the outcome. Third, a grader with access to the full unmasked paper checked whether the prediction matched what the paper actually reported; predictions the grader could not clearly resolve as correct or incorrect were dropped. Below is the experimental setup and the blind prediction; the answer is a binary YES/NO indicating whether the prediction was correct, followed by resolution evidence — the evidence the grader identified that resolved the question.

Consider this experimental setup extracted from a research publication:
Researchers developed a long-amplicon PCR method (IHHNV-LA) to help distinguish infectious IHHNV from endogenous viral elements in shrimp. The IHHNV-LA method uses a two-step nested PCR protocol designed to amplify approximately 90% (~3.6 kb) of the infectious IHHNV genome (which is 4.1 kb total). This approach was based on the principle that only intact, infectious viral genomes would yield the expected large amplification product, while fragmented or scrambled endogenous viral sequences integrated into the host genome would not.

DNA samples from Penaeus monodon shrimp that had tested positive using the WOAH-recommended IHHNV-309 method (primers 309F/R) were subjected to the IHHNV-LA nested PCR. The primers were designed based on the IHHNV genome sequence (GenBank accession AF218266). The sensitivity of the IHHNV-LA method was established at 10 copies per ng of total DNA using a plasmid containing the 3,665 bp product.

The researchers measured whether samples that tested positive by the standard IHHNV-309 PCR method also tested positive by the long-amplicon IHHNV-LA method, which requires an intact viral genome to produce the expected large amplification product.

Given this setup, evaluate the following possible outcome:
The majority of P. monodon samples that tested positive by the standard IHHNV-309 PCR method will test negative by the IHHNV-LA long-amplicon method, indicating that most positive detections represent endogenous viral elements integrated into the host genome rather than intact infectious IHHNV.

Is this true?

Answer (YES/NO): YES